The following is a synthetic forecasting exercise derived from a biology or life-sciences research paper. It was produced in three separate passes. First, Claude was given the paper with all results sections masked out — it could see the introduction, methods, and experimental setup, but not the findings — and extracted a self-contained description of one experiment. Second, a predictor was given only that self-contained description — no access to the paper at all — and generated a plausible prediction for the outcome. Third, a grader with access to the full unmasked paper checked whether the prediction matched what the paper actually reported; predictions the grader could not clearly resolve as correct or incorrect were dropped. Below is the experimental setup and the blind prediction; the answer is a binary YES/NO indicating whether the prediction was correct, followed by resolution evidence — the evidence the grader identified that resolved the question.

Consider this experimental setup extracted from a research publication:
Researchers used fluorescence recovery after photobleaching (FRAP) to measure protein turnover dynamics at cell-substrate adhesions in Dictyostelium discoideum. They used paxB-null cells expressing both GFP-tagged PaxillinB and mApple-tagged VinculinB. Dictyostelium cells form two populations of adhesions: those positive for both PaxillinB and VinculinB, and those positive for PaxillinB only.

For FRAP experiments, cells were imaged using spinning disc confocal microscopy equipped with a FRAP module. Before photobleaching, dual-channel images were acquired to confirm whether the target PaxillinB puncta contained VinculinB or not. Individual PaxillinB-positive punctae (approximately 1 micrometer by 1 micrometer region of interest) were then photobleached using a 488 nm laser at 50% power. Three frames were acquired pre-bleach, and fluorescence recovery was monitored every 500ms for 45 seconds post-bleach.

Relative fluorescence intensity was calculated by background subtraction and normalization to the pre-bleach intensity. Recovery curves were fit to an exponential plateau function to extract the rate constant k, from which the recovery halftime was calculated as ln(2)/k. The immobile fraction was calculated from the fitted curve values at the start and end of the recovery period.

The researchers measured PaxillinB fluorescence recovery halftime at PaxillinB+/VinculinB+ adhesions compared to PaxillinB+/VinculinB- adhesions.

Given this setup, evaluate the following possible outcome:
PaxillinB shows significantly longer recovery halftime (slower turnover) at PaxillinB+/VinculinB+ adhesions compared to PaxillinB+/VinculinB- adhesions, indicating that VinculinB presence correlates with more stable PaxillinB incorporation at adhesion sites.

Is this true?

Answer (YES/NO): NO